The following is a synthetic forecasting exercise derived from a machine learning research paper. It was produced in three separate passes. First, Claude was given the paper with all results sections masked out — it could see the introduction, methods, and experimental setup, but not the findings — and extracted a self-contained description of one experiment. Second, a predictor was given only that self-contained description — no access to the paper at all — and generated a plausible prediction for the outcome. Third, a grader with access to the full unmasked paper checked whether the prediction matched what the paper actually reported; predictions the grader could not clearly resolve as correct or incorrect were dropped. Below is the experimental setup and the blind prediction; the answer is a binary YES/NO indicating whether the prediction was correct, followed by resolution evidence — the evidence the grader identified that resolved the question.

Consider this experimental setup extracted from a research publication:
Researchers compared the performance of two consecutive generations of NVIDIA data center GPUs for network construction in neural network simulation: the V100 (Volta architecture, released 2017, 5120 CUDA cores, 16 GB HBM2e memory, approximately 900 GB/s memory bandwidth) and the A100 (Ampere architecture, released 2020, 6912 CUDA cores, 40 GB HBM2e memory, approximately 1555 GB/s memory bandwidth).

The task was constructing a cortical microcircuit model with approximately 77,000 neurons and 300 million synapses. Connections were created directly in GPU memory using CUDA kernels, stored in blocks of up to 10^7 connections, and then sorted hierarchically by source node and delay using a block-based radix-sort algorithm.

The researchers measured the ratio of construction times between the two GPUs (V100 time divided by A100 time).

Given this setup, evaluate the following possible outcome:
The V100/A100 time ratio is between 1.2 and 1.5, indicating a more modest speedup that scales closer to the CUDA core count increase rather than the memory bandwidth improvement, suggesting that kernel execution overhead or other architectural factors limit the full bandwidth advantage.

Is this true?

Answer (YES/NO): YES